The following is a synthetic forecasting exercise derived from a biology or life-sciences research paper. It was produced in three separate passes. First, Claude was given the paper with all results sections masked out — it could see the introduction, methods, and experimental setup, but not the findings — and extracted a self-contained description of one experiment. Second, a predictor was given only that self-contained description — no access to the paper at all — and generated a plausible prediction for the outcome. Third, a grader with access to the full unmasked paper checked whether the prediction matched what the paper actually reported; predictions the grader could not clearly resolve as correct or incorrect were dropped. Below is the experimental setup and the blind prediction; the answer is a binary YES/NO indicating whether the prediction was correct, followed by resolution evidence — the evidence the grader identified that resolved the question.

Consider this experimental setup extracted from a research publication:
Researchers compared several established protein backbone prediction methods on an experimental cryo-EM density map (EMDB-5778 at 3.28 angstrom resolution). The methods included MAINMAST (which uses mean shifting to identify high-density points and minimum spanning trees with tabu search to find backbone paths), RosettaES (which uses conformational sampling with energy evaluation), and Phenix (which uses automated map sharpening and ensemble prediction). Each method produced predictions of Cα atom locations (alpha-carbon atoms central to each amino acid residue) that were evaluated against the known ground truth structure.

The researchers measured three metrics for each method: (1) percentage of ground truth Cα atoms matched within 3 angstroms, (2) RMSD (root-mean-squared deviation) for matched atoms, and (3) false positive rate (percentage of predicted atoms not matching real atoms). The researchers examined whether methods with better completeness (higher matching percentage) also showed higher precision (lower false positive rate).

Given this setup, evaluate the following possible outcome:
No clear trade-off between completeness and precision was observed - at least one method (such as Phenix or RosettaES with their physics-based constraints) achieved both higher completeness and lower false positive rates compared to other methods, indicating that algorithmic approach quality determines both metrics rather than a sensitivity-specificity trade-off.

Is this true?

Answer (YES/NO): NO